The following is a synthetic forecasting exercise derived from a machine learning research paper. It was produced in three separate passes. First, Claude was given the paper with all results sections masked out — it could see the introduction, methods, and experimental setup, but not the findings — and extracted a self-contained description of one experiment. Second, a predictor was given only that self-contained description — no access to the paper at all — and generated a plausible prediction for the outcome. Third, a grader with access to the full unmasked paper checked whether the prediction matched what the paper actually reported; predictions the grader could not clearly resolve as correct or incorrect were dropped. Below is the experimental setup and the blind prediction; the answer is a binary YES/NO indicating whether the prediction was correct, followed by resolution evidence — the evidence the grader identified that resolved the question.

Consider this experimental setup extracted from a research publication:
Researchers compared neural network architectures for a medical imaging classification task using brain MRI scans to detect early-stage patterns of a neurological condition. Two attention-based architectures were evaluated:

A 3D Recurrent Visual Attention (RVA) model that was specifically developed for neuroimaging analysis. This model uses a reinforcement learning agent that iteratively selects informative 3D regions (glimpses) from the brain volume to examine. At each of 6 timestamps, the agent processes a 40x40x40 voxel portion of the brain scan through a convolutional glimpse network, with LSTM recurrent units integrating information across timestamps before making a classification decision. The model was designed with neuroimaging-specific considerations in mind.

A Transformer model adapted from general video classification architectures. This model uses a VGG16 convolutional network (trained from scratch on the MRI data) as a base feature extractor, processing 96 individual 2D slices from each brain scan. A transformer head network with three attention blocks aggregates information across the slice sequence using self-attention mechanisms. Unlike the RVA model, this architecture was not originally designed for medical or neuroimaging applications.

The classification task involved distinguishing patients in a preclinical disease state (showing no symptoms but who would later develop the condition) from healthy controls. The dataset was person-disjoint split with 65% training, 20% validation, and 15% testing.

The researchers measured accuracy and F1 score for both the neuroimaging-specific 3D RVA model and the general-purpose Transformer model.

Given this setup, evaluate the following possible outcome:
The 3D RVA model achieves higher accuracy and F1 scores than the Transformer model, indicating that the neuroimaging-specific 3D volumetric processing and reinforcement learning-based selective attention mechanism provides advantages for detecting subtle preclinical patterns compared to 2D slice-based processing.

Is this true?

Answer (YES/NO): NO